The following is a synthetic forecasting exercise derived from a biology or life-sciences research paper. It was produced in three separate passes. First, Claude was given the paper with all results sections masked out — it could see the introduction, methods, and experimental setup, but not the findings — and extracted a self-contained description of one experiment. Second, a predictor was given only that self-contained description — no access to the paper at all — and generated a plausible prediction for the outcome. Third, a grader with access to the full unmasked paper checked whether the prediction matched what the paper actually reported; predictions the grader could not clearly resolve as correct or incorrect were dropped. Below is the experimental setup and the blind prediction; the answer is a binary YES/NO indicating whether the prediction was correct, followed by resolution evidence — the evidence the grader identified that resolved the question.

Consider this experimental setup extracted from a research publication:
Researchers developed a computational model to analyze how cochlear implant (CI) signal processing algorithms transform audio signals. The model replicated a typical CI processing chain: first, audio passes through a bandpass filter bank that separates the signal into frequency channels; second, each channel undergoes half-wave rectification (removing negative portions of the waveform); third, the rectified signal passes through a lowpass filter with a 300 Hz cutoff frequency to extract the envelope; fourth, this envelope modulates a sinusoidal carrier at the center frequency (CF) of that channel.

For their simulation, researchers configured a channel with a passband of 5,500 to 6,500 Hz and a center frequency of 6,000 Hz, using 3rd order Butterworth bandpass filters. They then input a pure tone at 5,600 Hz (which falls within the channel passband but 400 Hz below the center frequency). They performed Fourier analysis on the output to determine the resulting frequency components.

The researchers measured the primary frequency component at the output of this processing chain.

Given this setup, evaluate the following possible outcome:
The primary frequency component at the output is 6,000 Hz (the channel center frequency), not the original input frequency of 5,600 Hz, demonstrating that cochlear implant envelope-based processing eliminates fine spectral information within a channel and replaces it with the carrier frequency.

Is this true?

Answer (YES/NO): YES